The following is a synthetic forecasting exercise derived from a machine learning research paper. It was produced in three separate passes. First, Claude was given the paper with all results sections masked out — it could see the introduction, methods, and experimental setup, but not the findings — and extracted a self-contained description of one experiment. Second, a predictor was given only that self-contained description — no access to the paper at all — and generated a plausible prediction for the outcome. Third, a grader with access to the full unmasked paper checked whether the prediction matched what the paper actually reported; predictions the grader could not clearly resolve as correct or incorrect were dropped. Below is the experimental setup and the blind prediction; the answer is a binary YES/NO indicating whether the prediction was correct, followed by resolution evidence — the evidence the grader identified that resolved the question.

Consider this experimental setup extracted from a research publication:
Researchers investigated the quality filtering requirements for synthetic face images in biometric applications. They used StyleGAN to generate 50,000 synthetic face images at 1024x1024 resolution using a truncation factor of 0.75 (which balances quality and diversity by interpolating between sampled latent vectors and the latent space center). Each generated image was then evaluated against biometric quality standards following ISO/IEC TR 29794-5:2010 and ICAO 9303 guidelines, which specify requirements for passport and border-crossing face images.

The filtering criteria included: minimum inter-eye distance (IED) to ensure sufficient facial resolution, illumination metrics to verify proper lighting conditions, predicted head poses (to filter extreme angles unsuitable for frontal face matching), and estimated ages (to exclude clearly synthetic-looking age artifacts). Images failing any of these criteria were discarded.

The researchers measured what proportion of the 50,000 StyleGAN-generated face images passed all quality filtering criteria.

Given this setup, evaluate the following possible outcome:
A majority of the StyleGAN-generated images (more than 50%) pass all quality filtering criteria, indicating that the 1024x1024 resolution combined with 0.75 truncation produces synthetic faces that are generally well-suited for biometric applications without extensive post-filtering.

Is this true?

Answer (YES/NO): YES